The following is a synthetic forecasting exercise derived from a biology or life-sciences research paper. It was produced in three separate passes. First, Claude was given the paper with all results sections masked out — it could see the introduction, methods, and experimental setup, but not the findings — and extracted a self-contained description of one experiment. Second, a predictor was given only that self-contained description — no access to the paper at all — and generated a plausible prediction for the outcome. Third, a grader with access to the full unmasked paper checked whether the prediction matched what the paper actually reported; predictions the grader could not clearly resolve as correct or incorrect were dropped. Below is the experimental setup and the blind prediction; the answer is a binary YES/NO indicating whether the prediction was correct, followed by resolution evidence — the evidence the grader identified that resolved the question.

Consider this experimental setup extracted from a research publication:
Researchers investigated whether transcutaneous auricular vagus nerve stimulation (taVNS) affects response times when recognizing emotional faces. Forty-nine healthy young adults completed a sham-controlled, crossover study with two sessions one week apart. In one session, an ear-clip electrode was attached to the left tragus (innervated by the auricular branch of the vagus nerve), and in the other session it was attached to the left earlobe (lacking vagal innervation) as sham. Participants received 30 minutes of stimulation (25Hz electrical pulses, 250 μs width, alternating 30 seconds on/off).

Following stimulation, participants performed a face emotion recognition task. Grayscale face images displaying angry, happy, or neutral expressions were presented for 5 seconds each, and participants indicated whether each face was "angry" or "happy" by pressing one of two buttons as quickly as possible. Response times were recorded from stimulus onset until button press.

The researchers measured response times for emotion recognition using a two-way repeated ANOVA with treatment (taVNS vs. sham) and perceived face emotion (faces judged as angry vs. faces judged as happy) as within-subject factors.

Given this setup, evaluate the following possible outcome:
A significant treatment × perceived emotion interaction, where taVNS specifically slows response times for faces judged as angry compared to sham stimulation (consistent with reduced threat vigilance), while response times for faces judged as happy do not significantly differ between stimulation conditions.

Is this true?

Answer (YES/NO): NO